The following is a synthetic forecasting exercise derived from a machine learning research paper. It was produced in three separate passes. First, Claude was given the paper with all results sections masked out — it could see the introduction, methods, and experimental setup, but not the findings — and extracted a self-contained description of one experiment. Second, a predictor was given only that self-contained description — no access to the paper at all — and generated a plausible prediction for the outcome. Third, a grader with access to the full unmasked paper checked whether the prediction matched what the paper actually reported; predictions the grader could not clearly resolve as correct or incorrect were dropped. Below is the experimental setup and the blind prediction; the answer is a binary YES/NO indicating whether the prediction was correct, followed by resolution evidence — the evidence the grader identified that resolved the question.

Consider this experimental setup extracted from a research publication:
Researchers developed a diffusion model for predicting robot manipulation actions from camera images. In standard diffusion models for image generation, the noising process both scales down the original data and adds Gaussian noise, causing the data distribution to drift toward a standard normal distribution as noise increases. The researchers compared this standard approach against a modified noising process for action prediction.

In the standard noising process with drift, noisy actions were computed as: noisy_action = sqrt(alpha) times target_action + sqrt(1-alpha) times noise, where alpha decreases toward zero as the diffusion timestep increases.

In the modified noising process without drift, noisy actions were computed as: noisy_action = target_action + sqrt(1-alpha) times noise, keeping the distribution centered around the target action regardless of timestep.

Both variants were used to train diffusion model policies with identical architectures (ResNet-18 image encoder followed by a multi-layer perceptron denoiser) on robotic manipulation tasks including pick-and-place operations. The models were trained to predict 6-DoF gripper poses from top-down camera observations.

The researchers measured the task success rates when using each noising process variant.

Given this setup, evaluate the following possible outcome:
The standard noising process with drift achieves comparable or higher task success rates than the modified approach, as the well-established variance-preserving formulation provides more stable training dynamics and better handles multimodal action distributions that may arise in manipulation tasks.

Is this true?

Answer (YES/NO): NO